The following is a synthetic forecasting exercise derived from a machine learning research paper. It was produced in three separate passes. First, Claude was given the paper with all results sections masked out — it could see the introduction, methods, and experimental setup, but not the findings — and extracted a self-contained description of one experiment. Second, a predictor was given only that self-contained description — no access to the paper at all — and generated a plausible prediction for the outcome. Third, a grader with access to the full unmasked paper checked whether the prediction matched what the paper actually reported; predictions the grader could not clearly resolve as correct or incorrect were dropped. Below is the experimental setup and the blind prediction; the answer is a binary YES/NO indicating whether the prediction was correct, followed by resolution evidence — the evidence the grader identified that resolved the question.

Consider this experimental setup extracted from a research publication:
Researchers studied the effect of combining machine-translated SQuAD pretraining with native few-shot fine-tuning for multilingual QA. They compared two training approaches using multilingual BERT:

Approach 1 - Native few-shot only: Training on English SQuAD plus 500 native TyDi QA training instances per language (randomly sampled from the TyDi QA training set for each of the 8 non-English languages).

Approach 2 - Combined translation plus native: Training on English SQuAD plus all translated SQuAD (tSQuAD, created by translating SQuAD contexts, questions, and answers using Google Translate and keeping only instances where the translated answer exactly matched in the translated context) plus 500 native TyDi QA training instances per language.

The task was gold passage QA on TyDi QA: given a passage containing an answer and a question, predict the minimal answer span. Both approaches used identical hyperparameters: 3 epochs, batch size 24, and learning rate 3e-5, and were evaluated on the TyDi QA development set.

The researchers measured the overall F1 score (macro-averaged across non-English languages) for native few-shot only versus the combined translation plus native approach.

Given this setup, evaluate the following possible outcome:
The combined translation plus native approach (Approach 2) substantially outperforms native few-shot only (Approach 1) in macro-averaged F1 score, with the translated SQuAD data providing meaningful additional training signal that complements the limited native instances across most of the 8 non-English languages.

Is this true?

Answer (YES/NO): NO